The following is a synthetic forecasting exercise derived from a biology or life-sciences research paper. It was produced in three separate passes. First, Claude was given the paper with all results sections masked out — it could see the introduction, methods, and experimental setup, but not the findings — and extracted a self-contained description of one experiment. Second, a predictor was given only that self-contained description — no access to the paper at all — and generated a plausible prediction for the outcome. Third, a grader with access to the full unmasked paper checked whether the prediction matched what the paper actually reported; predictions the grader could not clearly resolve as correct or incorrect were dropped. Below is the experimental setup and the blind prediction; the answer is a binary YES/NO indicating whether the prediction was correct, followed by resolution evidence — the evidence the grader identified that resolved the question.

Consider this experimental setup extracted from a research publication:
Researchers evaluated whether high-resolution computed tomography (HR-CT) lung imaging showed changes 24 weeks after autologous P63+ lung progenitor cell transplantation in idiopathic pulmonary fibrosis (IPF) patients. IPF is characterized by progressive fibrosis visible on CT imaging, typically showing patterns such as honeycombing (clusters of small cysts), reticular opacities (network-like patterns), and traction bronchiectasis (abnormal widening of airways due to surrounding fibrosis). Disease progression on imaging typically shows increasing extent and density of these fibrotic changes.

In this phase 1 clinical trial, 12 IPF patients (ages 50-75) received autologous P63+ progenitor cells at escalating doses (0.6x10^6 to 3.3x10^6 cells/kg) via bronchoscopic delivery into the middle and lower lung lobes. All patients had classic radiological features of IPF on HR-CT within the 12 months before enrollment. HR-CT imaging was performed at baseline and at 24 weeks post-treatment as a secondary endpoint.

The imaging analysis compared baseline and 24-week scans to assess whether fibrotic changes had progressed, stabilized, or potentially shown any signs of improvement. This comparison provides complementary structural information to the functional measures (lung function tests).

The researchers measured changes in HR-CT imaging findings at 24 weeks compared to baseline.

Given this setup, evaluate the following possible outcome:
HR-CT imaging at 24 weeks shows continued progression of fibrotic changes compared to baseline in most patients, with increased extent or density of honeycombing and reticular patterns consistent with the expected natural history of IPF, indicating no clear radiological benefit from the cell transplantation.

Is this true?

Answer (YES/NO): NO